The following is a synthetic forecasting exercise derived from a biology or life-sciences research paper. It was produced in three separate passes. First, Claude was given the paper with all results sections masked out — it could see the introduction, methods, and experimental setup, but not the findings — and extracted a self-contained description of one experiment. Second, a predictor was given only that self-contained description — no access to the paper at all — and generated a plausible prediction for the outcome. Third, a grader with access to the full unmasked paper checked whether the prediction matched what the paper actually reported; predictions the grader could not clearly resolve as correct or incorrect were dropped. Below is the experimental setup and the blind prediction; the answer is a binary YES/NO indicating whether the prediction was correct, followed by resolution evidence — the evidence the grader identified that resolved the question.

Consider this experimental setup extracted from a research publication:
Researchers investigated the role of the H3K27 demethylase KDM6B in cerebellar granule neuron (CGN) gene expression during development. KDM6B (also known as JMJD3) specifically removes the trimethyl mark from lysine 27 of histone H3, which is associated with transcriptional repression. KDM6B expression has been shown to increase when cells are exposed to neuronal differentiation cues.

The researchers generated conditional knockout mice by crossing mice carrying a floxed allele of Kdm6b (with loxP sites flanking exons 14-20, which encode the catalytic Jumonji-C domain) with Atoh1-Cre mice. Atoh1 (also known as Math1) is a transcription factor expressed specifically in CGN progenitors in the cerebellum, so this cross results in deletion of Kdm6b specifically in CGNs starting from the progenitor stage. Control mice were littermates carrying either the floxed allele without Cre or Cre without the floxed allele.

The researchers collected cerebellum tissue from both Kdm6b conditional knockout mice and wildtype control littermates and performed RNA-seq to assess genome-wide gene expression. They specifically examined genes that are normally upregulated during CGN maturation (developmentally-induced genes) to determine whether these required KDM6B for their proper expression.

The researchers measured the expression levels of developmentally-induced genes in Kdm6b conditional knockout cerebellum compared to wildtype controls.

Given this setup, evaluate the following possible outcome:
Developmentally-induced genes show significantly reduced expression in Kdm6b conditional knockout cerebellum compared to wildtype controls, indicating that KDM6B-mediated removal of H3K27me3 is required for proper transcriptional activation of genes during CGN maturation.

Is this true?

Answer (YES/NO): YES